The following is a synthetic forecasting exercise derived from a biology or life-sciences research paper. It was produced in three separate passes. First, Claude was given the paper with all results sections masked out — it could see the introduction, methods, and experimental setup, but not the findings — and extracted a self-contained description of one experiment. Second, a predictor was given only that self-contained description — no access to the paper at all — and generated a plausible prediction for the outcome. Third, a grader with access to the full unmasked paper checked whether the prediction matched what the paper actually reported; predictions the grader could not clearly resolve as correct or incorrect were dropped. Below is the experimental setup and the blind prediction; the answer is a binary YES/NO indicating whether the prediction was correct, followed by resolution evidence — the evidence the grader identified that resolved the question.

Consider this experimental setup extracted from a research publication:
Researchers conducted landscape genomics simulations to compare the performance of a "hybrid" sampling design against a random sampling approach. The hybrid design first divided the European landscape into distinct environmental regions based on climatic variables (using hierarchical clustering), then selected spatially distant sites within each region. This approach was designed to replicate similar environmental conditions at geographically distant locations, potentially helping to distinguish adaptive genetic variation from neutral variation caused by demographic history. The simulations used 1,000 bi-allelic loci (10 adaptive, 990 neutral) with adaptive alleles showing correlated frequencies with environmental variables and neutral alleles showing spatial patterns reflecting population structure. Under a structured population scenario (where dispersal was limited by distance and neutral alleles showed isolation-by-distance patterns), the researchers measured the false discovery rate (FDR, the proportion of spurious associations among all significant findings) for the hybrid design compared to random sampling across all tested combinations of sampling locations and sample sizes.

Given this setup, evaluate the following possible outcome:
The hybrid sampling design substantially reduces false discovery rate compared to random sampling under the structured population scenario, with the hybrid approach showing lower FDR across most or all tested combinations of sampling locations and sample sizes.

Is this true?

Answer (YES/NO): NO